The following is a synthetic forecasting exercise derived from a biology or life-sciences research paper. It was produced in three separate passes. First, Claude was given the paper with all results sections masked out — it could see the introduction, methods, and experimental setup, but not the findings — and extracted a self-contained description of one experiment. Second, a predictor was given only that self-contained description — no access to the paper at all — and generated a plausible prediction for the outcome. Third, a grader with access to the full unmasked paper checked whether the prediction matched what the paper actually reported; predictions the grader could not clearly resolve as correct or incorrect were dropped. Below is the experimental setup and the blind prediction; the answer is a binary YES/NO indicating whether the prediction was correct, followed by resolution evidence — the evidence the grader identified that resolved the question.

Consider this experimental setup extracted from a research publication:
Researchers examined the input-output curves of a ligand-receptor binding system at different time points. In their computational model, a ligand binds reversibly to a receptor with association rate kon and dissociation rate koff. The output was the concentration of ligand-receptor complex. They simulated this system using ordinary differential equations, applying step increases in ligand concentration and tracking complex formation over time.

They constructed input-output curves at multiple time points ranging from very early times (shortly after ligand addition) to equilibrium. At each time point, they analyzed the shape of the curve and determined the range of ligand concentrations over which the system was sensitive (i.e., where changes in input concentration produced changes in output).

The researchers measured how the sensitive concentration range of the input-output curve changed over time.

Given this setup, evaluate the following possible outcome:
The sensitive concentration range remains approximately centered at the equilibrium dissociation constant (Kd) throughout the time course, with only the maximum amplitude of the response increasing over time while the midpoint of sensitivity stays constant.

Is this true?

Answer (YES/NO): NO